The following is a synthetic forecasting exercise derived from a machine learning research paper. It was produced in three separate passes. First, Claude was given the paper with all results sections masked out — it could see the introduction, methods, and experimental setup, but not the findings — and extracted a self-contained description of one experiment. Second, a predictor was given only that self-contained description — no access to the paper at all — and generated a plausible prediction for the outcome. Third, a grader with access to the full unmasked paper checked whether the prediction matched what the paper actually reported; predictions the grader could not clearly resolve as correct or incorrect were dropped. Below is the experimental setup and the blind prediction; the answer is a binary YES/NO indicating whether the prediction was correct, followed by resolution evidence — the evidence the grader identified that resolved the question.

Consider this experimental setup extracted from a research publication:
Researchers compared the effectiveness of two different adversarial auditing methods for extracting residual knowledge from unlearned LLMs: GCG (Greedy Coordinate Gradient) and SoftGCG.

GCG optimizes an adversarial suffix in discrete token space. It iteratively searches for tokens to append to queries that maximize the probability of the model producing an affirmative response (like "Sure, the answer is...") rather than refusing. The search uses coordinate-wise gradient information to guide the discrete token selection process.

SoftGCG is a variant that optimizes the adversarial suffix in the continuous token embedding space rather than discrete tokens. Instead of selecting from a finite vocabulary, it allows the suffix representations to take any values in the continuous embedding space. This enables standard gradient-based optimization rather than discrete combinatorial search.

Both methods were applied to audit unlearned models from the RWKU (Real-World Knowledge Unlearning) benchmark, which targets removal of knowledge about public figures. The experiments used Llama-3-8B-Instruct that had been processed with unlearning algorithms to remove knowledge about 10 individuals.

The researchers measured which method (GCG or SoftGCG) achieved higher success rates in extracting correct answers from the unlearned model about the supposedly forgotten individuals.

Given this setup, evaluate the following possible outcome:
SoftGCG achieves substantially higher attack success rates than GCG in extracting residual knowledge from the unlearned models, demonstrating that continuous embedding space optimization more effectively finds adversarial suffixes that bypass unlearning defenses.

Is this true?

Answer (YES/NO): NO